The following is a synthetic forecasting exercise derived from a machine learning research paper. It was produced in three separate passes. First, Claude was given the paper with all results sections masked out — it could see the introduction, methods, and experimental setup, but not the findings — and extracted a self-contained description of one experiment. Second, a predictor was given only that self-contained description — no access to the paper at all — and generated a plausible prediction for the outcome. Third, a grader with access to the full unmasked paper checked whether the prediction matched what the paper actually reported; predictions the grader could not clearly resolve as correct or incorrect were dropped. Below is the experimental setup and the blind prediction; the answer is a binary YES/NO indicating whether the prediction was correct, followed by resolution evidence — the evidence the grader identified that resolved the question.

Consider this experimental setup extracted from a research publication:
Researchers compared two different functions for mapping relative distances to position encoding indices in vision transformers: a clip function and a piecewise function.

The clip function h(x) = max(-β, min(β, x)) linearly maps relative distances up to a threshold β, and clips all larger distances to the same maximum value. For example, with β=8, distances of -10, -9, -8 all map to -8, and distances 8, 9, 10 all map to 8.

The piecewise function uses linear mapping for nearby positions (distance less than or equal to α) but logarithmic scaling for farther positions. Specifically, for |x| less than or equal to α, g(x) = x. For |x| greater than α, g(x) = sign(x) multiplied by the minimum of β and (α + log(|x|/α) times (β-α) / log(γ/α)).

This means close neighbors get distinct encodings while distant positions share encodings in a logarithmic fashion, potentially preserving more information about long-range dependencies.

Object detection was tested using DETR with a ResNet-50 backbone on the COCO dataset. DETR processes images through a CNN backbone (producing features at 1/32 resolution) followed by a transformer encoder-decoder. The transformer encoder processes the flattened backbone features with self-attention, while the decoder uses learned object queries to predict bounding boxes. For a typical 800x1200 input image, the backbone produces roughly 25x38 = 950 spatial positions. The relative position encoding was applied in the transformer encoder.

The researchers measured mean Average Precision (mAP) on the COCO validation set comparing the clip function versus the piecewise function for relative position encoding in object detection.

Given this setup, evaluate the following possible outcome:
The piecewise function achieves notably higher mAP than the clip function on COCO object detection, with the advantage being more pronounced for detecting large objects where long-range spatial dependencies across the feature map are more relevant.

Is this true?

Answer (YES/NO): NO